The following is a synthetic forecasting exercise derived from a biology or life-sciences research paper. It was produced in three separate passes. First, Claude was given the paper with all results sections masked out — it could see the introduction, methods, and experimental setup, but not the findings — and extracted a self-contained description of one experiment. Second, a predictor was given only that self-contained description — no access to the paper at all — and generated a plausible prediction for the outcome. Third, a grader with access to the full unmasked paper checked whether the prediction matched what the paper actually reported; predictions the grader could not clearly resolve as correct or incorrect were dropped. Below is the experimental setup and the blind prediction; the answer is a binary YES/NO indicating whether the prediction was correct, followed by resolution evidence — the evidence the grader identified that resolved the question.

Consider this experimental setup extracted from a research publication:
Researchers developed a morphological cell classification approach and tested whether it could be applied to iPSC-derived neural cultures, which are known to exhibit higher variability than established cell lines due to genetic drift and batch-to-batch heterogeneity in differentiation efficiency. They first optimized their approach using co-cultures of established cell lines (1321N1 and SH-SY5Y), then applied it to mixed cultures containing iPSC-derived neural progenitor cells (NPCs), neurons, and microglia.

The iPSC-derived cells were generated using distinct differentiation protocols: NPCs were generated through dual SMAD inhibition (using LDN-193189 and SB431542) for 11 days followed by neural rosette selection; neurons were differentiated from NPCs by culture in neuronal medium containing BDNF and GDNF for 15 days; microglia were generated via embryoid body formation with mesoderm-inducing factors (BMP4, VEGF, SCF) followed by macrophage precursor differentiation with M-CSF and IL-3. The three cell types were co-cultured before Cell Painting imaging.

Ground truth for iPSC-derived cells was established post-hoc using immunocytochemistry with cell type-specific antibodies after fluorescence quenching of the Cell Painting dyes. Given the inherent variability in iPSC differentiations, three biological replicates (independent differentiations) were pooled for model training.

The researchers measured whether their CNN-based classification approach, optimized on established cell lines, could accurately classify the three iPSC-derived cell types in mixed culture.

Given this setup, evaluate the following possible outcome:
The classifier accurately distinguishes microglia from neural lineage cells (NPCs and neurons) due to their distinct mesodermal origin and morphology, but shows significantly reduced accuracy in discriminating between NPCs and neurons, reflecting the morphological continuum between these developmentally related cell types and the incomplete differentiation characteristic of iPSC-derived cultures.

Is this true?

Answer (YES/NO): NO